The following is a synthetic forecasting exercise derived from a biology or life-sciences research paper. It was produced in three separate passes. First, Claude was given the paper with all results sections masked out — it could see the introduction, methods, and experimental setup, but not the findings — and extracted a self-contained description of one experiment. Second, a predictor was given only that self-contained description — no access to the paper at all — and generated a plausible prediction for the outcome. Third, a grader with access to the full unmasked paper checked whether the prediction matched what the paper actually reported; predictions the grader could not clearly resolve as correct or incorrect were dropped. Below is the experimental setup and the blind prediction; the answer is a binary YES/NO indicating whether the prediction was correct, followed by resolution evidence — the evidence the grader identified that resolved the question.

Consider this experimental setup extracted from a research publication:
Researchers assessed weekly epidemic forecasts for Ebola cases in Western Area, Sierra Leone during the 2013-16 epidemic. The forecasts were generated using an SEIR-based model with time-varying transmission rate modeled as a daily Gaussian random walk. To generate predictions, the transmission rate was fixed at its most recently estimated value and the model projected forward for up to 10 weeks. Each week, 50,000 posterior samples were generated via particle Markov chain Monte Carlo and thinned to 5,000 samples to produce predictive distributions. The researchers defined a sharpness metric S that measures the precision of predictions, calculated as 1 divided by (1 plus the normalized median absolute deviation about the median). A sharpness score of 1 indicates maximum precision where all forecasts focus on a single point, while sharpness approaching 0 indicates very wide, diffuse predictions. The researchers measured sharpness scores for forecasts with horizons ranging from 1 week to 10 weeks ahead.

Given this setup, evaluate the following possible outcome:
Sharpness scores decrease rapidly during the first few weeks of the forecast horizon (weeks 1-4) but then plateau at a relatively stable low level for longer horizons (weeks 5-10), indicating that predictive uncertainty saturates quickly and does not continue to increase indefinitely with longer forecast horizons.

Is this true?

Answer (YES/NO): NO